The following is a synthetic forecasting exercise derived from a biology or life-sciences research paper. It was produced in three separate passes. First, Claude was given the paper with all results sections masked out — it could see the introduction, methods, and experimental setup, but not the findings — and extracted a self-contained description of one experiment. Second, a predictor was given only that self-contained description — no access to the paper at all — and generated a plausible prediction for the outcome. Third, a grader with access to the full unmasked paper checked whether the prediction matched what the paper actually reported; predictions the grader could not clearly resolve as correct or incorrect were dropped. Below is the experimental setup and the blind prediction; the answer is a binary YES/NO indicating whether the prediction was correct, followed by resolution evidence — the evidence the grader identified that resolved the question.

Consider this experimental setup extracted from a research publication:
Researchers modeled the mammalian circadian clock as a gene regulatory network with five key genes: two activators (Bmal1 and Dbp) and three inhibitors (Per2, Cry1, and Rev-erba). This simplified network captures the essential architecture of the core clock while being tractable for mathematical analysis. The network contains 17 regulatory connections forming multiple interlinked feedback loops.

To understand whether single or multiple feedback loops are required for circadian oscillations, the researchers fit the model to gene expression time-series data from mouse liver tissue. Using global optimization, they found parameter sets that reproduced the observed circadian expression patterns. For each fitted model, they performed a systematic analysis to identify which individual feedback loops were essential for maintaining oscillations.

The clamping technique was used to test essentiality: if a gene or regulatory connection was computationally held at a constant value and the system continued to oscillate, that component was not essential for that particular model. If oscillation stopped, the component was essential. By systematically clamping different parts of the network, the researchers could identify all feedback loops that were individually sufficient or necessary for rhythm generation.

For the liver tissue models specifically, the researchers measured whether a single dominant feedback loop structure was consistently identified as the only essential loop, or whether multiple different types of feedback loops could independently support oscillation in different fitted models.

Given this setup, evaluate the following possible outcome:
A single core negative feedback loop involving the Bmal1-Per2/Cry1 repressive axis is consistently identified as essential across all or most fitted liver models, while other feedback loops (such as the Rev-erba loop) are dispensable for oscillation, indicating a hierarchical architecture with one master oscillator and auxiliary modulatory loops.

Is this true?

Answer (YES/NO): NO